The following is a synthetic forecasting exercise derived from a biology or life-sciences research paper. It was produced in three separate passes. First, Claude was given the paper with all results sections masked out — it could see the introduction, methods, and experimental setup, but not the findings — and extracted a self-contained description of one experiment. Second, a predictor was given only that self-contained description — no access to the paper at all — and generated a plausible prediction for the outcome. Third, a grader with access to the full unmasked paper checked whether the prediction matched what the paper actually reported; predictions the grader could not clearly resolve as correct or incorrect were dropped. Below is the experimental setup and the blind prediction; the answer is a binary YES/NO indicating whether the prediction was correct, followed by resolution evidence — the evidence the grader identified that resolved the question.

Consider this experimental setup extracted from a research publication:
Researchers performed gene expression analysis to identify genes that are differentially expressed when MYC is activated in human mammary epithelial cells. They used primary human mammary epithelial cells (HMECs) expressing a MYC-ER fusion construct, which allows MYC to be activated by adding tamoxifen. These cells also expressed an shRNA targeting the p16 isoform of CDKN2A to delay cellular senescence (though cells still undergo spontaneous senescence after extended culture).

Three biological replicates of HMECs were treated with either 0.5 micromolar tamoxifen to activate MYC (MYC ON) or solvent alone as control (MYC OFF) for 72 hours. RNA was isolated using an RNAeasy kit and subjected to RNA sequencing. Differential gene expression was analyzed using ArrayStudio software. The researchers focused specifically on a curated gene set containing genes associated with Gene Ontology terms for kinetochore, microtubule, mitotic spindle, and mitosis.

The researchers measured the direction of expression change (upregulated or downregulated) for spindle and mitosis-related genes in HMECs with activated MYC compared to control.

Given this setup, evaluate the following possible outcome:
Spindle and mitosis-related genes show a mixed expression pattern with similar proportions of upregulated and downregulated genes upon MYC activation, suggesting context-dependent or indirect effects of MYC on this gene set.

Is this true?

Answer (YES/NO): NO